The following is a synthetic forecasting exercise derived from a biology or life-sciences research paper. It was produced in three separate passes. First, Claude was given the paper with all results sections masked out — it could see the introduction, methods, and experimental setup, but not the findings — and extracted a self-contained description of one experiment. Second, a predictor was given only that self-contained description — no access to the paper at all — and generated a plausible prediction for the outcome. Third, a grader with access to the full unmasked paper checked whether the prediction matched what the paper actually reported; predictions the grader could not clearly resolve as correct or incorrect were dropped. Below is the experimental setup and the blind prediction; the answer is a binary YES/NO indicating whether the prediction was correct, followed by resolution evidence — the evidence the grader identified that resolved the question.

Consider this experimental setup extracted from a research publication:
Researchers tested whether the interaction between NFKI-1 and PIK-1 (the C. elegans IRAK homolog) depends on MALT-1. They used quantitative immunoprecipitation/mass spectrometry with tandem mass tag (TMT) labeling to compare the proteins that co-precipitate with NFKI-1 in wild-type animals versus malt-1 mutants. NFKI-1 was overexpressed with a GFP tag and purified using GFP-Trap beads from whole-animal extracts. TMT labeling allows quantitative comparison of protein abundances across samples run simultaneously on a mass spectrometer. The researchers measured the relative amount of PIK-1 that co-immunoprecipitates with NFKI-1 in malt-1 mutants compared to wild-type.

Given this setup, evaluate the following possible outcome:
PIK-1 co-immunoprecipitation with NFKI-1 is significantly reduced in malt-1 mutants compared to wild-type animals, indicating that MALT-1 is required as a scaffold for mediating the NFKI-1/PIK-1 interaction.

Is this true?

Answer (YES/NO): YES